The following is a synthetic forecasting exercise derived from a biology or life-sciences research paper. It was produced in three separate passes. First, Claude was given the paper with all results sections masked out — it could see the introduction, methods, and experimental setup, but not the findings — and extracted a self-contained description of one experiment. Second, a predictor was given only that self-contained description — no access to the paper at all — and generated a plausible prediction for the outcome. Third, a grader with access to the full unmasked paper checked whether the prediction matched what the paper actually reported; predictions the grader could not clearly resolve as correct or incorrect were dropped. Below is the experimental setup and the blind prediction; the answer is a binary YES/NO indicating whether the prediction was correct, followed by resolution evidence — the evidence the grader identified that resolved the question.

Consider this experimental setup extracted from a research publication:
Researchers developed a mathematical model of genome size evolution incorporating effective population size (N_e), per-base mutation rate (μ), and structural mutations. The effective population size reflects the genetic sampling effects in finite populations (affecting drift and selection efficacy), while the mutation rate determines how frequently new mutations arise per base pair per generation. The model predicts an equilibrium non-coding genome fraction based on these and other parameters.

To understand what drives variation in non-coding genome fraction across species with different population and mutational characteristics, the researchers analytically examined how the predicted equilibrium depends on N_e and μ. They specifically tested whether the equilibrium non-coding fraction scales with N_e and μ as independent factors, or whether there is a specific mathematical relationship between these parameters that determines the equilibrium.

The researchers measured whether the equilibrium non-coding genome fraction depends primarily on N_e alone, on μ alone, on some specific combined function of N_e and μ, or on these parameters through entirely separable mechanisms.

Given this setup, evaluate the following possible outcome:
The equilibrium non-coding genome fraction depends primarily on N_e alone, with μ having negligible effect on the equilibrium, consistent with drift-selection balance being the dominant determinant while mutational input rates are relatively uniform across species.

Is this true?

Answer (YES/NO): NO